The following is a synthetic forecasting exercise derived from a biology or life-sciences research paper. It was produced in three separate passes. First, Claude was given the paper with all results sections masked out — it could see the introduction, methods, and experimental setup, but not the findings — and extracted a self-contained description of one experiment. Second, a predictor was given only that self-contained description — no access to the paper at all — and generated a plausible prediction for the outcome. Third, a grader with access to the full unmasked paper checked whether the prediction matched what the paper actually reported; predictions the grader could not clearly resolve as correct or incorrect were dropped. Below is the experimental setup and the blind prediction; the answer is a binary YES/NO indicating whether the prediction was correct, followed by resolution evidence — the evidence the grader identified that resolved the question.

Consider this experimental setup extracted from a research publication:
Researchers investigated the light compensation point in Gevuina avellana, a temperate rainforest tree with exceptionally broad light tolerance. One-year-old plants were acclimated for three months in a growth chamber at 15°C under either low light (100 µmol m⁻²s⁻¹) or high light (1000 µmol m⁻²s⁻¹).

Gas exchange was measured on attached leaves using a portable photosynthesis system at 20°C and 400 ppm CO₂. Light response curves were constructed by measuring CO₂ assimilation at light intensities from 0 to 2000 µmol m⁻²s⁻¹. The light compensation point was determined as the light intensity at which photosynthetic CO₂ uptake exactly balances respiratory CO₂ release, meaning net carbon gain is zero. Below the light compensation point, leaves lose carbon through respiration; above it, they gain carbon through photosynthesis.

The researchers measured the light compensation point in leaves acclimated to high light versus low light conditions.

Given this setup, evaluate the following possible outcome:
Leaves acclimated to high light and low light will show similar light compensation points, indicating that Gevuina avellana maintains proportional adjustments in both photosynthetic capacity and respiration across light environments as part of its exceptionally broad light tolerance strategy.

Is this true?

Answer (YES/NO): YES